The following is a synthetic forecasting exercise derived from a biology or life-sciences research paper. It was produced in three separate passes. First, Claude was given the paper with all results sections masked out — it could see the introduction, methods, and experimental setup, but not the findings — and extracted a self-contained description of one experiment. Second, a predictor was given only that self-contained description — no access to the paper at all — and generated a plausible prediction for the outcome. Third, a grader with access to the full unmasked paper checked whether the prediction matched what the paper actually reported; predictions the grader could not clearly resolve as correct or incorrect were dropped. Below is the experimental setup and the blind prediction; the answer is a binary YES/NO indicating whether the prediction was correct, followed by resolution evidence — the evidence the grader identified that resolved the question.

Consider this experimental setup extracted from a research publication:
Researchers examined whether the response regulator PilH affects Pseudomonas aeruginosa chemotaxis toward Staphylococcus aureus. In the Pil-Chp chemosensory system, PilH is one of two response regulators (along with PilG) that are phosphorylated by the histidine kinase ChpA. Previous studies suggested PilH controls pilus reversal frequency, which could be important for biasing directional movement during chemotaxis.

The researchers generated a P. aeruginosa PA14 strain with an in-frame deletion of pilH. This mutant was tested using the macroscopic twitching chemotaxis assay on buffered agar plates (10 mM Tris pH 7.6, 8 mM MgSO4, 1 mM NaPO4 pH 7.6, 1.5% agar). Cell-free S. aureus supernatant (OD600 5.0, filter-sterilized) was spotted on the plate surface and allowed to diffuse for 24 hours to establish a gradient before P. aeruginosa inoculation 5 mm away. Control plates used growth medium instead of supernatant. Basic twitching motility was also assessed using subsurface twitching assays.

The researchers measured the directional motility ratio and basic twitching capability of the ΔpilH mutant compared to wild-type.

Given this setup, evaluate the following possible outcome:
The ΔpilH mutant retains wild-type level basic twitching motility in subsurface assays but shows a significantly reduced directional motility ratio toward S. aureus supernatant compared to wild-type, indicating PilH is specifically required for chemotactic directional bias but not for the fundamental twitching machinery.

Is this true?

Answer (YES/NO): YES